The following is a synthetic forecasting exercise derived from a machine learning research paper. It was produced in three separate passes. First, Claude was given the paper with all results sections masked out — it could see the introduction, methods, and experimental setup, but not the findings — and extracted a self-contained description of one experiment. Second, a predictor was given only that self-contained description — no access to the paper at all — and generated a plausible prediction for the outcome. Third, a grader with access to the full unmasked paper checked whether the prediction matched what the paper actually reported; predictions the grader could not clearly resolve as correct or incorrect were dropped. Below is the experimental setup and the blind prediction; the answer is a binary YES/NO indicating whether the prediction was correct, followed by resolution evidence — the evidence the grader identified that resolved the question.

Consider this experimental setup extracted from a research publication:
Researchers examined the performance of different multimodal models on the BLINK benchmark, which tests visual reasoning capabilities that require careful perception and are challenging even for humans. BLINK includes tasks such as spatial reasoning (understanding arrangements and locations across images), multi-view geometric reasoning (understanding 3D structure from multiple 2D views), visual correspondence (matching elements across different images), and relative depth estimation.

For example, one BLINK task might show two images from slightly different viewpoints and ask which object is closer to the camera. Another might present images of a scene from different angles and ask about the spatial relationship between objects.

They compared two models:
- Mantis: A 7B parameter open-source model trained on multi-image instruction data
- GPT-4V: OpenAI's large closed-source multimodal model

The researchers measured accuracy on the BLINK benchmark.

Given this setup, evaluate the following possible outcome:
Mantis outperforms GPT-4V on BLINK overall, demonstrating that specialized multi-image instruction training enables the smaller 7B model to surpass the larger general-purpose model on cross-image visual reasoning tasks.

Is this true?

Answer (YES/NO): NO